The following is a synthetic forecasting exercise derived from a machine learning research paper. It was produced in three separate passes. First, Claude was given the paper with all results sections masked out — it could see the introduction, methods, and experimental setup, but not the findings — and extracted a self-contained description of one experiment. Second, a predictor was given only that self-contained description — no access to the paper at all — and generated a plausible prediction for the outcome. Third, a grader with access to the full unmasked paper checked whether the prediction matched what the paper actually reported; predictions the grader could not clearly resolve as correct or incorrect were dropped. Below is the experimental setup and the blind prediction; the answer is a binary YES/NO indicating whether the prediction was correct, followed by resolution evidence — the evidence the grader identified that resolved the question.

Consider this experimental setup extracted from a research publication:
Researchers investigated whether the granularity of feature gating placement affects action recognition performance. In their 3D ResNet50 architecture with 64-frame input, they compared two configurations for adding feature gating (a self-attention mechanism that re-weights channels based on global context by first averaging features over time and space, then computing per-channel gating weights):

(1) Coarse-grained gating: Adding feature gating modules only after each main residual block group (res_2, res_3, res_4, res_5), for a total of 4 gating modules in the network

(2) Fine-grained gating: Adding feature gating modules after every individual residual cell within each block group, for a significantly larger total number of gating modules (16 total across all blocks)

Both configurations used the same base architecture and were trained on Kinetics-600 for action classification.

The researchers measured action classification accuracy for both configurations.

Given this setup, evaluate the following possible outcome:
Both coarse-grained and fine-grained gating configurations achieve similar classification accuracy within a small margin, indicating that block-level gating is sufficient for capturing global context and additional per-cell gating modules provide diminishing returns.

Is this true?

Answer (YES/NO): YES